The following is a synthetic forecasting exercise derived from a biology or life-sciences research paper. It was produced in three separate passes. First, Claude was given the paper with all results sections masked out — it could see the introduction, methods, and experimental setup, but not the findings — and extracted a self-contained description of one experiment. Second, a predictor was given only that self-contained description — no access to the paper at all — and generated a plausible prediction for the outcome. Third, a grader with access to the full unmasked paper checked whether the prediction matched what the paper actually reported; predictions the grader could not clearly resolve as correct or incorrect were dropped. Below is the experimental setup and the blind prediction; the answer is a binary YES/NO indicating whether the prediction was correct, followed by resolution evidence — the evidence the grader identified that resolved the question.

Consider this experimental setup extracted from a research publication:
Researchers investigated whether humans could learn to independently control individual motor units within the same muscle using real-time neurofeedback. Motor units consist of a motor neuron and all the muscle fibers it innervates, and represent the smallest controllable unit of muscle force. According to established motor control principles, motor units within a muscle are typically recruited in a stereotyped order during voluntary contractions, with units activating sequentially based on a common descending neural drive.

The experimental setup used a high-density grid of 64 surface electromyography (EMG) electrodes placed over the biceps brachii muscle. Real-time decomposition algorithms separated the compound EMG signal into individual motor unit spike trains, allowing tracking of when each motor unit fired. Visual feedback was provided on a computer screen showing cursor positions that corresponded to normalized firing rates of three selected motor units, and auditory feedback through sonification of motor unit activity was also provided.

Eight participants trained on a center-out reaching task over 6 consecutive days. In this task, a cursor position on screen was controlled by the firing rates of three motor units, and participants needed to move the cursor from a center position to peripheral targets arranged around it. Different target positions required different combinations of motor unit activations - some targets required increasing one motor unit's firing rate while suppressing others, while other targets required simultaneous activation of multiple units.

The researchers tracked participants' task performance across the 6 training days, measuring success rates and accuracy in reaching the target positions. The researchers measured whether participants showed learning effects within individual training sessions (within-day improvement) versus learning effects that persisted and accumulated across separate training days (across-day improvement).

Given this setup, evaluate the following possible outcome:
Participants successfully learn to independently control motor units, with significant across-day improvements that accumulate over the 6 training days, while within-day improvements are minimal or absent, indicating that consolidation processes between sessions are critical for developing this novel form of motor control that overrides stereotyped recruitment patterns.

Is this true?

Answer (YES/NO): NO